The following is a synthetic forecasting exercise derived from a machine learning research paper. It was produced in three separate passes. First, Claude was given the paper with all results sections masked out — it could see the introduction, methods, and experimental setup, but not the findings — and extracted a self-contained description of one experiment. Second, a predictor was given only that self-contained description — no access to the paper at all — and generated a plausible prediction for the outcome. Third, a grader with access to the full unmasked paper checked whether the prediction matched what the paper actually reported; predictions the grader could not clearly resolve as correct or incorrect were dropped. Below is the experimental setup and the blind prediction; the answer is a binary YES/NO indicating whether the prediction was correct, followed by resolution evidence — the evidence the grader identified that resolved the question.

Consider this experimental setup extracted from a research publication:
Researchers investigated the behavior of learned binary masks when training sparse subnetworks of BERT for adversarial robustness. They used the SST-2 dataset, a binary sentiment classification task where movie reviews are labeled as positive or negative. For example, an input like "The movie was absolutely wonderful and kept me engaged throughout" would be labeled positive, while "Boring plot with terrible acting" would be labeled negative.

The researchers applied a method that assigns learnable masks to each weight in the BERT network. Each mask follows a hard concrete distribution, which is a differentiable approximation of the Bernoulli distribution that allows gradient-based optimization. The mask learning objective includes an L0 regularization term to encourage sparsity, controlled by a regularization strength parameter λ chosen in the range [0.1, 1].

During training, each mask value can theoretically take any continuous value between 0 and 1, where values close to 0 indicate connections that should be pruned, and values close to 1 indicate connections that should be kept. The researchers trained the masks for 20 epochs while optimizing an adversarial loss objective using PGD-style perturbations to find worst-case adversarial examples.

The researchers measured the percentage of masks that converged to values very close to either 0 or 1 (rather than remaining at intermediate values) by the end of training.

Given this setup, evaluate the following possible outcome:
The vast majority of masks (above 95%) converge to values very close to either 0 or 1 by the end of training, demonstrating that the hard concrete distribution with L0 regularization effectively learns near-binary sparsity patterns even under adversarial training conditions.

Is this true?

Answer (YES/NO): NO